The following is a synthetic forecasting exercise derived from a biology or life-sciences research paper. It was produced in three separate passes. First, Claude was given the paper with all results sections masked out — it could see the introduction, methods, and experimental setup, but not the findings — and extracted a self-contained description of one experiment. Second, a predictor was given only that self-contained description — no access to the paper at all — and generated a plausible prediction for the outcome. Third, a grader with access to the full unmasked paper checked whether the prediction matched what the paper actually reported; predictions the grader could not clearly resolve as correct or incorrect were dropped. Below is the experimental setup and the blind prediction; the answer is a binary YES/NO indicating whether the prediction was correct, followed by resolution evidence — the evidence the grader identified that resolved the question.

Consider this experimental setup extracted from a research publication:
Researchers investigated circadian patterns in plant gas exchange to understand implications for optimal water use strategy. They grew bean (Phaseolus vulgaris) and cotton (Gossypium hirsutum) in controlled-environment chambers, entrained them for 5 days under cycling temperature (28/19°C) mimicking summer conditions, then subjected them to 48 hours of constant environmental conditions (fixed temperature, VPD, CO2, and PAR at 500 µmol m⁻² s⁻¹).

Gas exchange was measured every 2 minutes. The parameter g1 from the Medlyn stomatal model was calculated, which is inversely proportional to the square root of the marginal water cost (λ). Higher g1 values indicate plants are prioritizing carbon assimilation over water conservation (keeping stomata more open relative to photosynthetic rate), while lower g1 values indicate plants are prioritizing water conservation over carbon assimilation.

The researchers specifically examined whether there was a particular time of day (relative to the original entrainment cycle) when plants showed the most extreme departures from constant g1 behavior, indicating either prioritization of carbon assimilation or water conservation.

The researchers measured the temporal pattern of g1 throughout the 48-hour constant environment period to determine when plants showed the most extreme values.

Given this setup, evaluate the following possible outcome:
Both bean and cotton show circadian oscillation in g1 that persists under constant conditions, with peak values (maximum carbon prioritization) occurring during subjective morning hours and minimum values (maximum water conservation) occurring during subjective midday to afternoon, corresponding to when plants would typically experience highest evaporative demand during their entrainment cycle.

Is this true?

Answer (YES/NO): NO